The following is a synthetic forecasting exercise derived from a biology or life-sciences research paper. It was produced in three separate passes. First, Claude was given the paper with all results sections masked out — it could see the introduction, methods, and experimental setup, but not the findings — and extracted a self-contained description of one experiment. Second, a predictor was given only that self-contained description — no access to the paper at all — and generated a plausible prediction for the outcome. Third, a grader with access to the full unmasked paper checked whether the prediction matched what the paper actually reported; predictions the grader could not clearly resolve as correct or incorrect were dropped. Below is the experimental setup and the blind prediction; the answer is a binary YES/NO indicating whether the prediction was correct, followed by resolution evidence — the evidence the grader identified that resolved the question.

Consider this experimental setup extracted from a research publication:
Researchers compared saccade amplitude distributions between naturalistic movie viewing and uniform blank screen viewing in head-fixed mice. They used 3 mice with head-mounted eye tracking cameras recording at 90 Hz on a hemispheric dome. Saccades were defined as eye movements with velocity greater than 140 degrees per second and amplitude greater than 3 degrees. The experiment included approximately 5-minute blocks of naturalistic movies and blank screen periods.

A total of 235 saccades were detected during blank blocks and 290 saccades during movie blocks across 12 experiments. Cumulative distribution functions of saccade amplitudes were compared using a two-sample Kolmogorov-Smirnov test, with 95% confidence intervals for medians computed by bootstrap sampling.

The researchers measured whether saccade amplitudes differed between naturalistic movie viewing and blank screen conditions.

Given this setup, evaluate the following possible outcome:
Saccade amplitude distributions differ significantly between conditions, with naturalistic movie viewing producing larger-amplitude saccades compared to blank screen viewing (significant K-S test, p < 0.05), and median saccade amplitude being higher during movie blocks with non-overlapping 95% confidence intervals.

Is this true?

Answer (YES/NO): NO